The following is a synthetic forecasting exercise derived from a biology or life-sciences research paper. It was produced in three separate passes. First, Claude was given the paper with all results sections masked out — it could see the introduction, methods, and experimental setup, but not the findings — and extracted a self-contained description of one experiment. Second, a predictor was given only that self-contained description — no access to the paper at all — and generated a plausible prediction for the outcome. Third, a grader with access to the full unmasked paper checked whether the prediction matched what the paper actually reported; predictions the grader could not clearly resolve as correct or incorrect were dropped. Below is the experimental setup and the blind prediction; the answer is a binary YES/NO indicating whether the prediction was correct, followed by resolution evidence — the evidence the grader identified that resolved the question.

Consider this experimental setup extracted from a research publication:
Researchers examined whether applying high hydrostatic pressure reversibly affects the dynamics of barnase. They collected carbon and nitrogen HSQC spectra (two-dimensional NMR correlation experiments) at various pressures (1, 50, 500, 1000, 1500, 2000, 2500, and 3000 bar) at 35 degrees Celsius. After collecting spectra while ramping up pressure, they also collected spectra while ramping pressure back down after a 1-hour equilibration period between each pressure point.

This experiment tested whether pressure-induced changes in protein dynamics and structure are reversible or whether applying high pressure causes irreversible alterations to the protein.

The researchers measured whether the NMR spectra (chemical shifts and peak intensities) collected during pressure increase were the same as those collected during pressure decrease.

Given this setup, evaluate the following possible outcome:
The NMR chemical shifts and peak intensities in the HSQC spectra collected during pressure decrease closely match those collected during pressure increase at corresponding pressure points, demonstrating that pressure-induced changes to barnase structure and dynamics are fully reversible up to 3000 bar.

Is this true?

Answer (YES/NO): YES